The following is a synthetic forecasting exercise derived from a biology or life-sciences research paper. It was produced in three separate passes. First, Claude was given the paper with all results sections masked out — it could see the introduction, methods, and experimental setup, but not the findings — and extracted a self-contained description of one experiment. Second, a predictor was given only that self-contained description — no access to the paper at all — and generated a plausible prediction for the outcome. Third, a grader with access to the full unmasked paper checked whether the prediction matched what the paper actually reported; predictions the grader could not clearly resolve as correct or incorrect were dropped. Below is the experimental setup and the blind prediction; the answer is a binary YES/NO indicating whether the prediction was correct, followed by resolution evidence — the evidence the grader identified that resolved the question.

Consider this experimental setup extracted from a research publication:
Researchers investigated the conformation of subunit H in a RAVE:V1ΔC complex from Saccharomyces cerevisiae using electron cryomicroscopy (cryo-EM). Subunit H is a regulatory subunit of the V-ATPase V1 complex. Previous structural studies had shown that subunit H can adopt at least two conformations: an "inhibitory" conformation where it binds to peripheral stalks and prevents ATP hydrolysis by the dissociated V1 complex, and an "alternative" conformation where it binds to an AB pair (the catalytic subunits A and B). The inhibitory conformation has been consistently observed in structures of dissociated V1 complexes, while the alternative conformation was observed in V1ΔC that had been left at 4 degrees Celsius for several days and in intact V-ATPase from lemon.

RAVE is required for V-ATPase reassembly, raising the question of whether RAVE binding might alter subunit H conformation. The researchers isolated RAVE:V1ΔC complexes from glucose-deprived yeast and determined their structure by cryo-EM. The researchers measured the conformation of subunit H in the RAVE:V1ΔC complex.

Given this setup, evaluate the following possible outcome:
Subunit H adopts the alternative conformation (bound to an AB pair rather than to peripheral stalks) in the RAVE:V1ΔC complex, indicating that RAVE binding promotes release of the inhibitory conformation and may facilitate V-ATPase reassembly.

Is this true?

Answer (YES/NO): NO